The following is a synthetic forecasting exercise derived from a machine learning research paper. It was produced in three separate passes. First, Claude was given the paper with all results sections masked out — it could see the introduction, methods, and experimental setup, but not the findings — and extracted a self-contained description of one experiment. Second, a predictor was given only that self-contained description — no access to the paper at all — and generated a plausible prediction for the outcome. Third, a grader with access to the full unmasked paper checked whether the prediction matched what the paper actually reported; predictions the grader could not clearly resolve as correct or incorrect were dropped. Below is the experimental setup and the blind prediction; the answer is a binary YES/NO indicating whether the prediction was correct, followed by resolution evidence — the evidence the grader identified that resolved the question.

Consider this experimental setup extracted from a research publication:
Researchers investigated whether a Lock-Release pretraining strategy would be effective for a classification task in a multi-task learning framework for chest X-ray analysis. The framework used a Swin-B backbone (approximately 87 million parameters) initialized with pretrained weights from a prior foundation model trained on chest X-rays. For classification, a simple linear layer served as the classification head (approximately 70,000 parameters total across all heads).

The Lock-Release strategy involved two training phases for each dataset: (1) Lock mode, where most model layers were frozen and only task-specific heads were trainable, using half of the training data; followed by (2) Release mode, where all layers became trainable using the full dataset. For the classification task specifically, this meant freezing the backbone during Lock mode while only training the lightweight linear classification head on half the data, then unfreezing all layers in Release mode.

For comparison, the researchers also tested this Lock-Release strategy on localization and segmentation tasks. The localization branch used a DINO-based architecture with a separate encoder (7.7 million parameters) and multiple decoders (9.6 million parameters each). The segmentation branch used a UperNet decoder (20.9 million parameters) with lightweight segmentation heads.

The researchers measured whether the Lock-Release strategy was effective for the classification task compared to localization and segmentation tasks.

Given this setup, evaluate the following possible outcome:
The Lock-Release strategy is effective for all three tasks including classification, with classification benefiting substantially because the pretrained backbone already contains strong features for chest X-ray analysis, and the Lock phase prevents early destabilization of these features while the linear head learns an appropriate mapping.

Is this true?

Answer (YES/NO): NO